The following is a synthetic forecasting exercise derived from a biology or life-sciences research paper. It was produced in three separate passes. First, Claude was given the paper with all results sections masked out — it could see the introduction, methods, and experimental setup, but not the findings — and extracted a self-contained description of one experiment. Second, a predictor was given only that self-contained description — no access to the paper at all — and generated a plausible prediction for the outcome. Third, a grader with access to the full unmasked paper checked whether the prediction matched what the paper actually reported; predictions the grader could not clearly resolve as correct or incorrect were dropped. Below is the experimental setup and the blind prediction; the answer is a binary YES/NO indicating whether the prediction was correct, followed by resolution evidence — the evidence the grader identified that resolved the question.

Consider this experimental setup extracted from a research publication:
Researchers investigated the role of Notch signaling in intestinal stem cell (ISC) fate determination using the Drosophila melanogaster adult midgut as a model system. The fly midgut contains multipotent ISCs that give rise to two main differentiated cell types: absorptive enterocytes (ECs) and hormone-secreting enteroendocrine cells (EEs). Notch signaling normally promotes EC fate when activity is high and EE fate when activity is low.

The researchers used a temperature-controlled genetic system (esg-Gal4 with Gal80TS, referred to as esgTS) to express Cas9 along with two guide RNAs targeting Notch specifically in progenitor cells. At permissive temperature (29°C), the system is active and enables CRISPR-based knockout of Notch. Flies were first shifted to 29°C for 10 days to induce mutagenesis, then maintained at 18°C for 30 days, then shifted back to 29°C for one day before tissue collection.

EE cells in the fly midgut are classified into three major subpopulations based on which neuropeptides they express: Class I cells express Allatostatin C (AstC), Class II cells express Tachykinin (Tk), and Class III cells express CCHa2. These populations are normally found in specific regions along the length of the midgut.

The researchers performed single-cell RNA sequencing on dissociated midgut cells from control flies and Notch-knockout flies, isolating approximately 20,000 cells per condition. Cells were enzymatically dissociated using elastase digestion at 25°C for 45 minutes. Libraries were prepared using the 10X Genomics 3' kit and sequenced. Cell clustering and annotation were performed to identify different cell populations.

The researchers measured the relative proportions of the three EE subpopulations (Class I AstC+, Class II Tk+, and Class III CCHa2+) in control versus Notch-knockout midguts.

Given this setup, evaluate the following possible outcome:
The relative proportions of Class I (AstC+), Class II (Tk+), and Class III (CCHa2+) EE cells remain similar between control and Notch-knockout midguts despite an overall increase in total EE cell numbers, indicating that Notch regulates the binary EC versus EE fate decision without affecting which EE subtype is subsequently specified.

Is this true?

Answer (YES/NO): NO